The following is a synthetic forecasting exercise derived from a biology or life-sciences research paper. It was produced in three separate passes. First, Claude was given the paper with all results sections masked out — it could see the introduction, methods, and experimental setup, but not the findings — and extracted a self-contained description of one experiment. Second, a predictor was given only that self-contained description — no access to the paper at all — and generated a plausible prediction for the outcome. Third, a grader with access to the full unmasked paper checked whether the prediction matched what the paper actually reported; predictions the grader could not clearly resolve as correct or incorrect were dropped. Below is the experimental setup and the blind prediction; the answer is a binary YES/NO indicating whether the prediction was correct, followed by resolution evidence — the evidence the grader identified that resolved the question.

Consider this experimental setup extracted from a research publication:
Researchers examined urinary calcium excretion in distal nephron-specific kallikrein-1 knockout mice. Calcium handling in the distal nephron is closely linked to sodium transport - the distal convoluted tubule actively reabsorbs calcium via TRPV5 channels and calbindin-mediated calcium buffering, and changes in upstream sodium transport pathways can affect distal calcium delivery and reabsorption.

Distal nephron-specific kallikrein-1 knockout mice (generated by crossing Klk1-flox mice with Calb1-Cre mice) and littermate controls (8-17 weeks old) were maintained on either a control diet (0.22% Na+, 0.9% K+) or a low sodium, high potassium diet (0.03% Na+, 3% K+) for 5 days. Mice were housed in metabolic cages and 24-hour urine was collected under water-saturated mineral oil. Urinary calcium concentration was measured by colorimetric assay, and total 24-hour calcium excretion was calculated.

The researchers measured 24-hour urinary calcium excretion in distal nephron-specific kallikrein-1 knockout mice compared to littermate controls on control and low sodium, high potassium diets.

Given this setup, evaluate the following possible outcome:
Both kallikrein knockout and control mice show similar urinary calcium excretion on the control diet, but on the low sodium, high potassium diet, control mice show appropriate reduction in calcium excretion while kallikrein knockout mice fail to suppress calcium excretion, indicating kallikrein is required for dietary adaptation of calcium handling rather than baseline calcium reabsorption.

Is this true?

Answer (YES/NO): NO